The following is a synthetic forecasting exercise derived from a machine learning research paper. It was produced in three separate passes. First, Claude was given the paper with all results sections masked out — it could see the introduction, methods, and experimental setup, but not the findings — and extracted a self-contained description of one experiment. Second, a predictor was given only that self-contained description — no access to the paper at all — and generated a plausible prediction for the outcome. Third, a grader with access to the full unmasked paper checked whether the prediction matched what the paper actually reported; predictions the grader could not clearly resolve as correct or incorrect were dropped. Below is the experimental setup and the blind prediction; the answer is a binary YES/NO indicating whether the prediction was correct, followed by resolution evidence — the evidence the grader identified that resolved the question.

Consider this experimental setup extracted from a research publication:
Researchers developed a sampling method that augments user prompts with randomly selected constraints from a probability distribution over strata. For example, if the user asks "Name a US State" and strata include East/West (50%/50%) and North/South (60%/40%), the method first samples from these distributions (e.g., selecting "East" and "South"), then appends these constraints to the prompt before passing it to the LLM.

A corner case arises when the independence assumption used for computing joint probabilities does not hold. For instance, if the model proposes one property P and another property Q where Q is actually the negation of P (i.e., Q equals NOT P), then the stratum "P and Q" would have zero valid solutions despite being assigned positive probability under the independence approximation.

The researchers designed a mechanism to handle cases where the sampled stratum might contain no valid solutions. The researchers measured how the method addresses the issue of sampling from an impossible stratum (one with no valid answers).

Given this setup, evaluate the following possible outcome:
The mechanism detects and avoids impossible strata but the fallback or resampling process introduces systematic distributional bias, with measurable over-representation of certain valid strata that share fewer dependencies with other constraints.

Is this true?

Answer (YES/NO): NO